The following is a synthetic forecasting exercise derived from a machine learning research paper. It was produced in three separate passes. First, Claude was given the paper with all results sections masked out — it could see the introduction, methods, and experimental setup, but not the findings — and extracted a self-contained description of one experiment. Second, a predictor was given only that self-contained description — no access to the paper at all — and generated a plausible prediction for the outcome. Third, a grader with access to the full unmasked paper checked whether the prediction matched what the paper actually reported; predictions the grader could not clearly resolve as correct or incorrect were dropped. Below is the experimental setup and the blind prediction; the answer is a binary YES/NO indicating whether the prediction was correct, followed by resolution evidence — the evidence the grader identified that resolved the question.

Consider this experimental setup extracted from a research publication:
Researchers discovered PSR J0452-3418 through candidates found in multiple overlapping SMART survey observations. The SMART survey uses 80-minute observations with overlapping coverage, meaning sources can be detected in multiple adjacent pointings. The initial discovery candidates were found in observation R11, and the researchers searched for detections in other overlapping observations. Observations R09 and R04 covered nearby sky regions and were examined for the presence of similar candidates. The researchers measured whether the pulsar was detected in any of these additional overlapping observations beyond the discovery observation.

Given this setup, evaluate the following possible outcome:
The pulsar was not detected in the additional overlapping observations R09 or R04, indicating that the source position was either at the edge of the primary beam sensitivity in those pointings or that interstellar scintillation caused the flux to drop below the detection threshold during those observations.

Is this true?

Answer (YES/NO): NO